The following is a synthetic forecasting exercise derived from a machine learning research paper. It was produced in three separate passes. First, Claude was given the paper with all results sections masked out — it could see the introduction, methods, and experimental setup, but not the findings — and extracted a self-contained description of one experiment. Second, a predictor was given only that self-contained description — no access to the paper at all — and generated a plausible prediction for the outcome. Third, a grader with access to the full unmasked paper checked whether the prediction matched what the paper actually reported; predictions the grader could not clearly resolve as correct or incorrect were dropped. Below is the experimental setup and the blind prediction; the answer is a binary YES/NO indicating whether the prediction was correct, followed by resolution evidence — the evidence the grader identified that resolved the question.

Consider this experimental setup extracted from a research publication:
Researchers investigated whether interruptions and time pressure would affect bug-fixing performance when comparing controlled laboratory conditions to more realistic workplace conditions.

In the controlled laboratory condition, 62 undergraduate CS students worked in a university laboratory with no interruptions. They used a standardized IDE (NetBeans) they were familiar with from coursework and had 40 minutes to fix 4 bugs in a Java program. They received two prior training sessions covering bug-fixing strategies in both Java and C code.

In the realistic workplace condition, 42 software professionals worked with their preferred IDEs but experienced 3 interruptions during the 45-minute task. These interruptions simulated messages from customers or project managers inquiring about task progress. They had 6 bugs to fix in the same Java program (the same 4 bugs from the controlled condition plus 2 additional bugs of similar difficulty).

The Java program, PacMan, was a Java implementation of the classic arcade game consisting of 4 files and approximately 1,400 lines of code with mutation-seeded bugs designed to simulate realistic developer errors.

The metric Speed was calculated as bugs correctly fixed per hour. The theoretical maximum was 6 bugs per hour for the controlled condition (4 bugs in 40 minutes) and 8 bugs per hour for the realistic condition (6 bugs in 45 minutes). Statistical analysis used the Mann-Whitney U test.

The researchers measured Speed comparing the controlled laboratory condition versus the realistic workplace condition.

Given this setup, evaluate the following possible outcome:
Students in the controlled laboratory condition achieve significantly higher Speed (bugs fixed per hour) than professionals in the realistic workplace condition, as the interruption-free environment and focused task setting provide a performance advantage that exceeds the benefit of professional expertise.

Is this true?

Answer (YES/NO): YES